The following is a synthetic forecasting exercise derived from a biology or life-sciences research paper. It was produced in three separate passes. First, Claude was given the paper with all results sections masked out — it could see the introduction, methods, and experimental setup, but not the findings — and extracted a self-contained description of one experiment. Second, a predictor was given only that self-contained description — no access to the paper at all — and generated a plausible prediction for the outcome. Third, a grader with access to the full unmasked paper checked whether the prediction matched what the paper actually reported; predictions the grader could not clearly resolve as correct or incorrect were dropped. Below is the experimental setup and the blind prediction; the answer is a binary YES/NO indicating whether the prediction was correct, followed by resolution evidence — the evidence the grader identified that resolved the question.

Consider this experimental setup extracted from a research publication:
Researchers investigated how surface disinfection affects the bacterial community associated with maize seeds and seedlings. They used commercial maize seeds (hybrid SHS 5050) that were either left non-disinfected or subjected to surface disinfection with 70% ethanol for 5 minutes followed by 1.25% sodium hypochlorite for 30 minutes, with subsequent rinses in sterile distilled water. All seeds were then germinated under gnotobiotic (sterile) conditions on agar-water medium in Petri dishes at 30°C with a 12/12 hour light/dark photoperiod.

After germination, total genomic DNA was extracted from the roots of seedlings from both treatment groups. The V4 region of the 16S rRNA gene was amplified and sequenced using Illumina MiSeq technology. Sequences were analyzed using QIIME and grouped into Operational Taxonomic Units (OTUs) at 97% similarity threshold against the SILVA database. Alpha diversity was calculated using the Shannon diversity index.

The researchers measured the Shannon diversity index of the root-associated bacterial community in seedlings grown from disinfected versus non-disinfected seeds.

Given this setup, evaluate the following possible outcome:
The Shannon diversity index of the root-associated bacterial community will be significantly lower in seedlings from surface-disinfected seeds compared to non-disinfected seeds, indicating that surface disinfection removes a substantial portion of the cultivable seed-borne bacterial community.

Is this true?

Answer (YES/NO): NO